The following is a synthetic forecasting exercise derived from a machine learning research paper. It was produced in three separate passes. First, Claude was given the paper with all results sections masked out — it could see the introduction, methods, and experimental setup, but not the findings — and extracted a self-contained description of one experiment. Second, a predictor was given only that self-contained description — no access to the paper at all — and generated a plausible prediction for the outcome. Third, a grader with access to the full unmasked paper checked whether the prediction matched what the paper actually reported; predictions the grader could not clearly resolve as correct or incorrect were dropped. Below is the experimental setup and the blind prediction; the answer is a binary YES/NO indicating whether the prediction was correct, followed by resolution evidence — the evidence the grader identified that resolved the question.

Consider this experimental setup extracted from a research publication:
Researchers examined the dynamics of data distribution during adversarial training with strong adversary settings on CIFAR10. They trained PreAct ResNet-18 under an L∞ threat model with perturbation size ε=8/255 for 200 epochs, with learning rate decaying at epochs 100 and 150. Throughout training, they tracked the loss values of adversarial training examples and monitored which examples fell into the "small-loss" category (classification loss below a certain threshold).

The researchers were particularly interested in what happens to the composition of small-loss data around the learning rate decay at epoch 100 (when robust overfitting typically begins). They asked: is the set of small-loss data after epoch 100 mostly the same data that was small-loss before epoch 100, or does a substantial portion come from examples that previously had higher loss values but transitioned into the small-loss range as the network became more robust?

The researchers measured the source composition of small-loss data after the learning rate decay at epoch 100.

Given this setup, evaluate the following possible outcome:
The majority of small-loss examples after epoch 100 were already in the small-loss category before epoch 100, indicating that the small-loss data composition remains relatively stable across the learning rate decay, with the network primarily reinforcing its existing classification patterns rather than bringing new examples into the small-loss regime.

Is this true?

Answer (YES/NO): NO